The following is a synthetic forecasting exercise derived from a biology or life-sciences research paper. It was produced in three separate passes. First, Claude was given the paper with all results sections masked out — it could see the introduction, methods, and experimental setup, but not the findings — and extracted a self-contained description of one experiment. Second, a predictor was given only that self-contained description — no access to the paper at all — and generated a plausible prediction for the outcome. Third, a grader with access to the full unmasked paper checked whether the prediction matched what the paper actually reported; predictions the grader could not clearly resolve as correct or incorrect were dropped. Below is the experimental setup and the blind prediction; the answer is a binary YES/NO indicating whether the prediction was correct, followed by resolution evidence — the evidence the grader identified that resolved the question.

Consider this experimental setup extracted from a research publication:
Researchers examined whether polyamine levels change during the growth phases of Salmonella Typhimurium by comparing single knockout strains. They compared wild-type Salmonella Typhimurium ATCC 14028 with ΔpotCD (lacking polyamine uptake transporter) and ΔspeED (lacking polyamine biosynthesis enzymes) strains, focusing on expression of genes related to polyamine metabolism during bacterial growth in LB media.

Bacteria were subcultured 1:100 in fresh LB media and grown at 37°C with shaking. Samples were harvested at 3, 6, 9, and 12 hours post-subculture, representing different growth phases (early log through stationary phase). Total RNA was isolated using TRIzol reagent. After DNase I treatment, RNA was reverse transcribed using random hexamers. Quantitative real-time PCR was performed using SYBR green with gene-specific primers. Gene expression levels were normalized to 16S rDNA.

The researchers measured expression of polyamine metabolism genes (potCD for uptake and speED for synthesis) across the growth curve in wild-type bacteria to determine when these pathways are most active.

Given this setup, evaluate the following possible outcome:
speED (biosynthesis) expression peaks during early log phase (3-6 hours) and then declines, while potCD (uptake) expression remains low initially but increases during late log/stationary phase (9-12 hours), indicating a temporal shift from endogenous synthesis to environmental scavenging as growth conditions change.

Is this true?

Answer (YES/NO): NO